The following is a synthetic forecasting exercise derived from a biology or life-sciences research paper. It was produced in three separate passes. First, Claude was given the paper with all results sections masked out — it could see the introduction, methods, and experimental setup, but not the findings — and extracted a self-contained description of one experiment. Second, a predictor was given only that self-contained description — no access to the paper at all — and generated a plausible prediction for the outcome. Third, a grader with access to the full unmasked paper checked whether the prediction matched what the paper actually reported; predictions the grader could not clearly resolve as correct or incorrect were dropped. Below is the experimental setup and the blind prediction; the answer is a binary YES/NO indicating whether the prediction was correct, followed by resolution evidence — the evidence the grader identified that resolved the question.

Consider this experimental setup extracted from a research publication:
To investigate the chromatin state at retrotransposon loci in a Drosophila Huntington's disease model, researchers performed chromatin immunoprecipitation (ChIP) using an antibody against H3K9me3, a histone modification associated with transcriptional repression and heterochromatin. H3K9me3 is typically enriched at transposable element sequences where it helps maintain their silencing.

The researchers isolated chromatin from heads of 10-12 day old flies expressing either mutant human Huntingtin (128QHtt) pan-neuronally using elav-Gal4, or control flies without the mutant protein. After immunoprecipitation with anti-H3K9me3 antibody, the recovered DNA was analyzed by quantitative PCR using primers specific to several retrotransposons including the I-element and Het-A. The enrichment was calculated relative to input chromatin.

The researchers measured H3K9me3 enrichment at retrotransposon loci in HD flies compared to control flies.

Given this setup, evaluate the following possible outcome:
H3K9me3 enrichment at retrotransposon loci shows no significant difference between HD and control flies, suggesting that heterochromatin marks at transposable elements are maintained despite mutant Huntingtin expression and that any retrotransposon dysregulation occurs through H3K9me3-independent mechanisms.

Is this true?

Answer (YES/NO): NO